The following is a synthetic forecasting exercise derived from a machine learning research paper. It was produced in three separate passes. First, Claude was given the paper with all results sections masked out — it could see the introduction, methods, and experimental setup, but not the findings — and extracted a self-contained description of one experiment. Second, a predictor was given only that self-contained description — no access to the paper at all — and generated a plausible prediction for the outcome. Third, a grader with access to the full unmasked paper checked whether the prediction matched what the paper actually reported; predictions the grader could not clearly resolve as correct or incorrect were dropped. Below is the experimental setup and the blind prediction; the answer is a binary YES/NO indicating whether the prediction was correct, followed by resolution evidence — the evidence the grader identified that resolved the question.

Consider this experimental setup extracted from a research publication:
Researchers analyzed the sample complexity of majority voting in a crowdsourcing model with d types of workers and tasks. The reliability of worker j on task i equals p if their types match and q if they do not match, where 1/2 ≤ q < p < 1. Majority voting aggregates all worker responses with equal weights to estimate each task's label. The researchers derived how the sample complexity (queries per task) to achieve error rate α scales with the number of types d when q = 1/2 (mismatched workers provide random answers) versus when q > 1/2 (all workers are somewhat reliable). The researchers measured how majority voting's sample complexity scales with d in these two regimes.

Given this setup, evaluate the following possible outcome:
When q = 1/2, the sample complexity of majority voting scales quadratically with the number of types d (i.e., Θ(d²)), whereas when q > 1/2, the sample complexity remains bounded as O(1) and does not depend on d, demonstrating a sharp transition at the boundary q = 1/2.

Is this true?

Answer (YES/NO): YES